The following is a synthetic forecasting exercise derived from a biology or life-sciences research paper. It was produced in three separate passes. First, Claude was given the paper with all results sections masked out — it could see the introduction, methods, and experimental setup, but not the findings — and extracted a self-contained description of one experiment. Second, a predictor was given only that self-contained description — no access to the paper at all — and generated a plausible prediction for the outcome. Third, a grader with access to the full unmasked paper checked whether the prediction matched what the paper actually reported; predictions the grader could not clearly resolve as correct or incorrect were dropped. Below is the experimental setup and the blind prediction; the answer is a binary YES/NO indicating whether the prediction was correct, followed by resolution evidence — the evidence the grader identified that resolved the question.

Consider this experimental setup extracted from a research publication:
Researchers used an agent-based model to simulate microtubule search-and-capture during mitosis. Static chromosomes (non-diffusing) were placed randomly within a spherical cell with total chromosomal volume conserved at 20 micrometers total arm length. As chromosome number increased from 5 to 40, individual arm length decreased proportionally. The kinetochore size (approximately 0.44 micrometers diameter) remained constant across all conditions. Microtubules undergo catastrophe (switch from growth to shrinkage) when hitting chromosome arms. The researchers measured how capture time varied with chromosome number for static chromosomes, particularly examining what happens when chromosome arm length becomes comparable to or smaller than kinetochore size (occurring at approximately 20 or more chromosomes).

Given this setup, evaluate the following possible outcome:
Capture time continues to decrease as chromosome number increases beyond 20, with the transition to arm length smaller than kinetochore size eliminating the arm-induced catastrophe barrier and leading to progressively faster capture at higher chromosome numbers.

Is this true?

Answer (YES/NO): NO